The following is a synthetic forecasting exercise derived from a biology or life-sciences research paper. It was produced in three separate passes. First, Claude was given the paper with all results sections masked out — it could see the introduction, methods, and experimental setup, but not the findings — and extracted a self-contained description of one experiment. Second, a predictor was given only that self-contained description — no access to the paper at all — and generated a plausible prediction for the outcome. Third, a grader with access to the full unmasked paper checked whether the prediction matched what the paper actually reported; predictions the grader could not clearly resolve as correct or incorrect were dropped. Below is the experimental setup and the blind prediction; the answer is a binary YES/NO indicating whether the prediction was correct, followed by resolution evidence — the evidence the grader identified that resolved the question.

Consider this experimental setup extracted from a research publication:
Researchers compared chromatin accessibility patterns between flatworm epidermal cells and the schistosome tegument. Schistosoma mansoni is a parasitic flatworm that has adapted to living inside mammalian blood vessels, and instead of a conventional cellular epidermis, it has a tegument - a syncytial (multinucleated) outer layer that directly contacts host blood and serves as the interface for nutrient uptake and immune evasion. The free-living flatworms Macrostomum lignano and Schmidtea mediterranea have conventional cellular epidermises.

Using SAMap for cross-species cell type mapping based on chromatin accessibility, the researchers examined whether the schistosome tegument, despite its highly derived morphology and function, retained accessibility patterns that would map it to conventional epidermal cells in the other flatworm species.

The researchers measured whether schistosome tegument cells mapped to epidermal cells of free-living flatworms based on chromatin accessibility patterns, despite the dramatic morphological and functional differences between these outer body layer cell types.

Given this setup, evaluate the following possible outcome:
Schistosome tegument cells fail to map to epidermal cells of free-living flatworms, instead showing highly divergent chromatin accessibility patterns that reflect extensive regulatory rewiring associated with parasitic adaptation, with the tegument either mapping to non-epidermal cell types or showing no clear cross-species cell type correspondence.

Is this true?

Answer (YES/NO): NO